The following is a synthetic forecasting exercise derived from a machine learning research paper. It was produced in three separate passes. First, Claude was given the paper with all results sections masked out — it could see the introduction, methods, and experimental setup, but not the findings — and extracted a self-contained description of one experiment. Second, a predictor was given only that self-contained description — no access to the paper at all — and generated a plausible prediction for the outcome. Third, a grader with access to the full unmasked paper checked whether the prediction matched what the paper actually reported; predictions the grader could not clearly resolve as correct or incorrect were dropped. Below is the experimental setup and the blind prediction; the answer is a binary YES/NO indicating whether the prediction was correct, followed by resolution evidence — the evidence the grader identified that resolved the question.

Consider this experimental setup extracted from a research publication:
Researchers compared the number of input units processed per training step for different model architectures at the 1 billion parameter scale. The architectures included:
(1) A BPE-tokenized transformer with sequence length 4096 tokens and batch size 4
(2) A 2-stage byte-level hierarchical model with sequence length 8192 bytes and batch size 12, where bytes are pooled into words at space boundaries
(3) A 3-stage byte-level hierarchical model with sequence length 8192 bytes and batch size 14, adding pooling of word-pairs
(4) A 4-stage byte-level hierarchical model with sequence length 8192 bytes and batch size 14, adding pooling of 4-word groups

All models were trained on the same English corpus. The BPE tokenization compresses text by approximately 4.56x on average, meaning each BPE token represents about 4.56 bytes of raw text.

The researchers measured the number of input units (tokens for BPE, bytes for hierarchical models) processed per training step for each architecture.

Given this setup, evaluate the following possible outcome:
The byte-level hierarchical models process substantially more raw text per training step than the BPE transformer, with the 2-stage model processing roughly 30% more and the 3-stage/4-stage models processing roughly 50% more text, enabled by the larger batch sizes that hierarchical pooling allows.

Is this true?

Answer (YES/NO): NO